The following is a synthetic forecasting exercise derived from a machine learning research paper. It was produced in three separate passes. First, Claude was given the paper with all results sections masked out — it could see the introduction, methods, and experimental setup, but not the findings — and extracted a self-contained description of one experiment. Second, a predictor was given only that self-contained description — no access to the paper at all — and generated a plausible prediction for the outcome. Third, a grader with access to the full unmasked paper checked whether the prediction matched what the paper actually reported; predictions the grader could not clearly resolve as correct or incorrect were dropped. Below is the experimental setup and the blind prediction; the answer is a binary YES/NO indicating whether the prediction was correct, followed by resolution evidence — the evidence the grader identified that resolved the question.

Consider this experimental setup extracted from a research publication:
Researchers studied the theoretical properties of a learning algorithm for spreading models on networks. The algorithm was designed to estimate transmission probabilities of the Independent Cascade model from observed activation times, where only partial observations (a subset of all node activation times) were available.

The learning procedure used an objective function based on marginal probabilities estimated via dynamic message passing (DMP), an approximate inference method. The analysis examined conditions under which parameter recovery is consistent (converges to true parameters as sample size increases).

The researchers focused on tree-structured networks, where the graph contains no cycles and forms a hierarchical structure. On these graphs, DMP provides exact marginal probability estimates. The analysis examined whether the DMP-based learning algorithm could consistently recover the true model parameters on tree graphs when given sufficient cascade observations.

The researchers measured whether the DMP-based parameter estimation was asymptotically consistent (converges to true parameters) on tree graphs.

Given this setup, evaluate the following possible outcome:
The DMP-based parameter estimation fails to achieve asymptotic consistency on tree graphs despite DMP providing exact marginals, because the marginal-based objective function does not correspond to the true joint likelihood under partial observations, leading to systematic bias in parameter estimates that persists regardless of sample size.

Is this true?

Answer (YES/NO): NO